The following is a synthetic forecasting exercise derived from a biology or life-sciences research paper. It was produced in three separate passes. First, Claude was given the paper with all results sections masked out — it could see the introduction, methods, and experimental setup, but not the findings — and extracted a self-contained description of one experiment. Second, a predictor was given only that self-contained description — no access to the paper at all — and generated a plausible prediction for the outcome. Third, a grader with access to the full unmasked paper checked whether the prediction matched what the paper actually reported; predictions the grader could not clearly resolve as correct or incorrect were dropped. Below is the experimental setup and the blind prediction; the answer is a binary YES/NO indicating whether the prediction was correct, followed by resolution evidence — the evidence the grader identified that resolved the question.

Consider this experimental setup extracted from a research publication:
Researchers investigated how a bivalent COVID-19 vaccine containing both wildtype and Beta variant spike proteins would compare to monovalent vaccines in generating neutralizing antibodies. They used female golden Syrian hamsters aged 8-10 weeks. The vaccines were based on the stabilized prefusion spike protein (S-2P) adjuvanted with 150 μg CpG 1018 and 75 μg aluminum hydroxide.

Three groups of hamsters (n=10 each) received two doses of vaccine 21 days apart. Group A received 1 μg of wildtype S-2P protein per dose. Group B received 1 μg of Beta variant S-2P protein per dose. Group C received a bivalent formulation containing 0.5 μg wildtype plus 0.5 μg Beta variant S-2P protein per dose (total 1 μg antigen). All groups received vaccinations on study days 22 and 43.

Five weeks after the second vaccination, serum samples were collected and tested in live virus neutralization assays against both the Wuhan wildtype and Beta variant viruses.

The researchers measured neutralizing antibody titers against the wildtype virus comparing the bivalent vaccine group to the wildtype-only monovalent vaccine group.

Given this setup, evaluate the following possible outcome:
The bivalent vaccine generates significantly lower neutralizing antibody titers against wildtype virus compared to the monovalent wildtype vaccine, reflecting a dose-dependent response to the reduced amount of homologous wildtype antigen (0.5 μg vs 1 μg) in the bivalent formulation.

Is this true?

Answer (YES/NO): NO